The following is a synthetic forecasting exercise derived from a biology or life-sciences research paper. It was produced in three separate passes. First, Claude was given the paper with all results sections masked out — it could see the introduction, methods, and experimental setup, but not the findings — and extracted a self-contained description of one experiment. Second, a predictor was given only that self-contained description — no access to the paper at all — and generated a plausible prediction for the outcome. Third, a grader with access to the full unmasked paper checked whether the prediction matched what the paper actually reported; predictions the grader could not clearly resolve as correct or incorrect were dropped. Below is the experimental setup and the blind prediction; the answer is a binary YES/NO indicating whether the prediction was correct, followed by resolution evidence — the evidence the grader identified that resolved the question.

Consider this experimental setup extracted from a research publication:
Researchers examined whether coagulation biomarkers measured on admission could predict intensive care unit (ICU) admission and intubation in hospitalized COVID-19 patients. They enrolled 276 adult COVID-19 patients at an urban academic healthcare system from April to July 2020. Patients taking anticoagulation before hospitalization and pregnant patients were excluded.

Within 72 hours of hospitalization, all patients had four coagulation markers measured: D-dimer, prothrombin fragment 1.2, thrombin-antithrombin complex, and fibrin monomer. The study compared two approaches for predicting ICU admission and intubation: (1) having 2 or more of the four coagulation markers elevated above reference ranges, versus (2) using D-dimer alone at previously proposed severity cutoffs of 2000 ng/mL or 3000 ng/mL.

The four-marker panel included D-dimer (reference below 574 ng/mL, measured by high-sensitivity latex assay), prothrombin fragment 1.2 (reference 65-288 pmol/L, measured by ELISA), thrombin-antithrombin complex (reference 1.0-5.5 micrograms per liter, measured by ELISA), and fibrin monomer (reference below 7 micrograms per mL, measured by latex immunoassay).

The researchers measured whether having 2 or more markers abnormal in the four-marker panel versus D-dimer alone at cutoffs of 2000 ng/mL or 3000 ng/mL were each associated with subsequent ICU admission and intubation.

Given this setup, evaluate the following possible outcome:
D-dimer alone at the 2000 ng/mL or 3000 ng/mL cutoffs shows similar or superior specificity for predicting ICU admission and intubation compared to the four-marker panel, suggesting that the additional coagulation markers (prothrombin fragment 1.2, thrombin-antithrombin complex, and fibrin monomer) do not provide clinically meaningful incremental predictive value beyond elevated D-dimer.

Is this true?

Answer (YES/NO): NO